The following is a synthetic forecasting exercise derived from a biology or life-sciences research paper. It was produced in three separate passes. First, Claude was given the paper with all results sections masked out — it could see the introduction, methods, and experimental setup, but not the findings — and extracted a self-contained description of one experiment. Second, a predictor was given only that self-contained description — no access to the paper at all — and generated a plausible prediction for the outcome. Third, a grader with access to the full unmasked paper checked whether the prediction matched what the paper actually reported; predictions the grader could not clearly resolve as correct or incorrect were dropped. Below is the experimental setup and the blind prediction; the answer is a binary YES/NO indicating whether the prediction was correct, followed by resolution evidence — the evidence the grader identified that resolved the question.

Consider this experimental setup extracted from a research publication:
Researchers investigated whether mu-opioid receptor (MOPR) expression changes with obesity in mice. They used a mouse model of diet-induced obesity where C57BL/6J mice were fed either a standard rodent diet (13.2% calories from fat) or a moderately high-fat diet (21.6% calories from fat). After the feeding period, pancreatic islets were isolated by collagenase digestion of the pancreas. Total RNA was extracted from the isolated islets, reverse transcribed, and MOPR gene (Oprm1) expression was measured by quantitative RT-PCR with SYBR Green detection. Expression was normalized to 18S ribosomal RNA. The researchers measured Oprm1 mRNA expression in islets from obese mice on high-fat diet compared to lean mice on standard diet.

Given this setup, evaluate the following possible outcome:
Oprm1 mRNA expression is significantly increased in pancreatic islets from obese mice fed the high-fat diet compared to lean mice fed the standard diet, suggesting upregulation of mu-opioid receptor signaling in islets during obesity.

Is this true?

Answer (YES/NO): NO